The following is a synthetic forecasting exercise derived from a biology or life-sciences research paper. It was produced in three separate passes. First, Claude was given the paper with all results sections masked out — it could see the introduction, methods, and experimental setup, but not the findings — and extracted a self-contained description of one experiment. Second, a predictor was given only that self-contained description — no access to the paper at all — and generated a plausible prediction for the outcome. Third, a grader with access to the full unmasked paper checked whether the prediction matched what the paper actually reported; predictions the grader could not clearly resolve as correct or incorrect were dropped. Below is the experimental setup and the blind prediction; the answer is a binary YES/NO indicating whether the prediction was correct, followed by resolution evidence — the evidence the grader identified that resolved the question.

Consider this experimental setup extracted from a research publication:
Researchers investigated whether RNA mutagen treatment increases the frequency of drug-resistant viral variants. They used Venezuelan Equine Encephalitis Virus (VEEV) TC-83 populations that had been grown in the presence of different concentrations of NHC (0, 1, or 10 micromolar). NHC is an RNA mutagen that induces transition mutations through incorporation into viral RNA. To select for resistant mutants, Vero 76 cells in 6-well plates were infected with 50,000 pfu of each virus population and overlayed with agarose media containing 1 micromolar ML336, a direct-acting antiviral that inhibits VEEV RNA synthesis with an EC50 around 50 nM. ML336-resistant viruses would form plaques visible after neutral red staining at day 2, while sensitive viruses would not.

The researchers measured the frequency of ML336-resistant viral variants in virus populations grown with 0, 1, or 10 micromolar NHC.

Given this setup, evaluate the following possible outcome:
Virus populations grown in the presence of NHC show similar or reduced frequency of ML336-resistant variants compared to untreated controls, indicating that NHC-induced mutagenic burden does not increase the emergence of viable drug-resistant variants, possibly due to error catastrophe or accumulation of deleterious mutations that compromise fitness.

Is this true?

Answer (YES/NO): NO